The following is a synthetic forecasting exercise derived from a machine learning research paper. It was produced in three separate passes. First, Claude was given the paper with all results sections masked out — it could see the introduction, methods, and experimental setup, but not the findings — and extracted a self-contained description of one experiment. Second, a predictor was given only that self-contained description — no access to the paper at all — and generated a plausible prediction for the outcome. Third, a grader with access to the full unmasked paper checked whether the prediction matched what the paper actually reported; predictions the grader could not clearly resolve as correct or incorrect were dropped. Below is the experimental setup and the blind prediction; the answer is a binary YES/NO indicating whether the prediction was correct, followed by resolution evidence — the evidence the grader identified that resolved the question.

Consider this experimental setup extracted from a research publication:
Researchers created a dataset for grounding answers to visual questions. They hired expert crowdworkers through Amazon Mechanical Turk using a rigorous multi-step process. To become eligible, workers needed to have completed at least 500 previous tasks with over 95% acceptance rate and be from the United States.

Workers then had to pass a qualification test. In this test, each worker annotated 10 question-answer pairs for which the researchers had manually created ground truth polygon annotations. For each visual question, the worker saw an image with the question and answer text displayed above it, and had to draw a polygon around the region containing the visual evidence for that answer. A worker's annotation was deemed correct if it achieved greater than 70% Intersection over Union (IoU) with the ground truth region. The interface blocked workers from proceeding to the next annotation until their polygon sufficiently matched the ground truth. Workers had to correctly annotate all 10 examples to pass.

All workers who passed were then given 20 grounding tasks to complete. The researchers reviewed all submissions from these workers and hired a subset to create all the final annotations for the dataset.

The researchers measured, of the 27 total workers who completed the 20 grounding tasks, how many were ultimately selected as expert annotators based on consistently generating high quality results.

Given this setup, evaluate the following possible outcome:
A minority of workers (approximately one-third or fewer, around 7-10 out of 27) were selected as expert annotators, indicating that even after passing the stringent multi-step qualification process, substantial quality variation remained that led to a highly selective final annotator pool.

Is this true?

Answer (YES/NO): YES